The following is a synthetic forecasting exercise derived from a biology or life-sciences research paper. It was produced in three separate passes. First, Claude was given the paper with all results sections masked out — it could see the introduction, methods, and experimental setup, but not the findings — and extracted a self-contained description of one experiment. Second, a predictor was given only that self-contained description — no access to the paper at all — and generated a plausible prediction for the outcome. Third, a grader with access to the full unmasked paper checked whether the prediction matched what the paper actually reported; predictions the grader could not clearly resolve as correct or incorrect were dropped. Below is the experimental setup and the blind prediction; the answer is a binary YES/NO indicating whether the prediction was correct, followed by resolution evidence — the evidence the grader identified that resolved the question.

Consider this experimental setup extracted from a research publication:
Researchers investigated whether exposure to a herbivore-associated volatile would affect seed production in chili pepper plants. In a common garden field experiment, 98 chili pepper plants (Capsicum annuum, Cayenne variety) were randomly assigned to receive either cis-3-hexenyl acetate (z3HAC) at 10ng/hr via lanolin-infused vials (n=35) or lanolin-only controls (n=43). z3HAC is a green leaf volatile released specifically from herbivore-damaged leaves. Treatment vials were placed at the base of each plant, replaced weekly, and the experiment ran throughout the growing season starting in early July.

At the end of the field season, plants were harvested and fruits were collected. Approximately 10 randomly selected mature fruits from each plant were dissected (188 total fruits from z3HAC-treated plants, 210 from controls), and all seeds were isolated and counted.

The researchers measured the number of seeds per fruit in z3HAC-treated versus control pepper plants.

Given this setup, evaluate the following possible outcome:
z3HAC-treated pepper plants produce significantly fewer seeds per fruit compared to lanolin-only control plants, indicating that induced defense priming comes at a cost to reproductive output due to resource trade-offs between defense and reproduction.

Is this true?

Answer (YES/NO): NO